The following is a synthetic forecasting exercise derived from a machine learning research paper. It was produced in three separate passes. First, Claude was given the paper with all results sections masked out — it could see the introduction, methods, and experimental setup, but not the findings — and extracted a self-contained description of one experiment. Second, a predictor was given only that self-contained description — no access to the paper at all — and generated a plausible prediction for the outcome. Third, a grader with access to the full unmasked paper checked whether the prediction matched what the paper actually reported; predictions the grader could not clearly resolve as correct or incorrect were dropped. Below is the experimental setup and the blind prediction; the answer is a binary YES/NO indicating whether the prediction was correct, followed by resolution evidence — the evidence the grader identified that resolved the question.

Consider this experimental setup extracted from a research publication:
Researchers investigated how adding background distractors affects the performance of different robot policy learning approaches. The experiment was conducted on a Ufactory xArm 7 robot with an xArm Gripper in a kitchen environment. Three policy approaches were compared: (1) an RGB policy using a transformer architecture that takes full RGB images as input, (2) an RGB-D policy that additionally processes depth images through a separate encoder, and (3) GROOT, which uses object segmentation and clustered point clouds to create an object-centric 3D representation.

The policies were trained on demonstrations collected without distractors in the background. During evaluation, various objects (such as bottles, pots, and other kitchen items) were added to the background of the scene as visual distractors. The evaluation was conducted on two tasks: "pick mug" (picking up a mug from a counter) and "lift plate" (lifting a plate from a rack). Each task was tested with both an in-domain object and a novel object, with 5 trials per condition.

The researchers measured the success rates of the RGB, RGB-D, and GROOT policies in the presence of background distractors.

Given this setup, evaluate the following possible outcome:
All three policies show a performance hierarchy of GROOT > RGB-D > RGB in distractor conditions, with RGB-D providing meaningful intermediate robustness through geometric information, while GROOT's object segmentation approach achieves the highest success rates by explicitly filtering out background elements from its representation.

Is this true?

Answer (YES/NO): NO